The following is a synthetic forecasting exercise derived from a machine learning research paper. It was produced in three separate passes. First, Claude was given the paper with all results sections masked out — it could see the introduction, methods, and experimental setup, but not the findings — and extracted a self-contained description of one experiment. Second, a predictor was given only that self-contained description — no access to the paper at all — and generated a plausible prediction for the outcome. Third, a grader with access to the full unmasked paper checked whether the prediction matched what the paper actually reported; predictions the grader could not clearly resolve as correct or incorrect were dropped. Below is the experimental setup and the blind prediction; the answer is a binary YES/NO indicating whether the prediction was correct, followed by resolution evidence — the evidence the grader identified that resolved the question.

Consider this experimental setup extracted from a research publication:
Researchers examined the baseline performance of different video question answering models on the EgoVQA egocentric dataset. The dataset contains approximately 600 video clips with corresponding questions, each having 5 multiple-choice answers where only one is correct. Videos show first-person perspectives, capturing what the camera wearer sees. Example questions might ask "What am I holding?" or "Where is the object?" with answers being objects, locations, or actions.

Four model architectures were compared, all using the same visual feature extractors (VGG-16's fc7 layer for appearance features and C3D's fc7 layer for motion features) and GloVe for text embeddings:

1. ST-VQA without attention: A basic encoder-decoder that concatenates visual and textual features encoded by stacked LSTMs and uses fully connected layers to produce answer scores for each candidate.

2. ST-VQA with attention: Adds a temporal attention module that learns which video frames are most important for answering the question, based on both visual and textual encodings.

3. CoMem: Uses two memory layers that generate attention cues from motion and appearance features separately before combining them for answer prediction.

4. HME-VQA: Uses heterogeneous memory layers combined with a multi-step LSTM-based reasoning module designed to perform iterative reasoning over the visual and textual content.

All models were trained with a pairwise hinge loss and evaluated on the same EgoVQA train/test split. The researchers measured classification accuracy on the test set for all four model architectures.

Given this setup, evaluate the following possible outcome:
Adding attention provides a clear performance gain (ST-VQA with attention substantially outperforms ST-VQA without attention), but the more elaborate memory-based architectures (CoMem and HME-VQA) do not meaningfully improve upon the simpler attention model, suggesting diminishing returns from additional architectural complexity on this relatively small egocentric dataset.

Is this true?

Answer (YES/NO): NO